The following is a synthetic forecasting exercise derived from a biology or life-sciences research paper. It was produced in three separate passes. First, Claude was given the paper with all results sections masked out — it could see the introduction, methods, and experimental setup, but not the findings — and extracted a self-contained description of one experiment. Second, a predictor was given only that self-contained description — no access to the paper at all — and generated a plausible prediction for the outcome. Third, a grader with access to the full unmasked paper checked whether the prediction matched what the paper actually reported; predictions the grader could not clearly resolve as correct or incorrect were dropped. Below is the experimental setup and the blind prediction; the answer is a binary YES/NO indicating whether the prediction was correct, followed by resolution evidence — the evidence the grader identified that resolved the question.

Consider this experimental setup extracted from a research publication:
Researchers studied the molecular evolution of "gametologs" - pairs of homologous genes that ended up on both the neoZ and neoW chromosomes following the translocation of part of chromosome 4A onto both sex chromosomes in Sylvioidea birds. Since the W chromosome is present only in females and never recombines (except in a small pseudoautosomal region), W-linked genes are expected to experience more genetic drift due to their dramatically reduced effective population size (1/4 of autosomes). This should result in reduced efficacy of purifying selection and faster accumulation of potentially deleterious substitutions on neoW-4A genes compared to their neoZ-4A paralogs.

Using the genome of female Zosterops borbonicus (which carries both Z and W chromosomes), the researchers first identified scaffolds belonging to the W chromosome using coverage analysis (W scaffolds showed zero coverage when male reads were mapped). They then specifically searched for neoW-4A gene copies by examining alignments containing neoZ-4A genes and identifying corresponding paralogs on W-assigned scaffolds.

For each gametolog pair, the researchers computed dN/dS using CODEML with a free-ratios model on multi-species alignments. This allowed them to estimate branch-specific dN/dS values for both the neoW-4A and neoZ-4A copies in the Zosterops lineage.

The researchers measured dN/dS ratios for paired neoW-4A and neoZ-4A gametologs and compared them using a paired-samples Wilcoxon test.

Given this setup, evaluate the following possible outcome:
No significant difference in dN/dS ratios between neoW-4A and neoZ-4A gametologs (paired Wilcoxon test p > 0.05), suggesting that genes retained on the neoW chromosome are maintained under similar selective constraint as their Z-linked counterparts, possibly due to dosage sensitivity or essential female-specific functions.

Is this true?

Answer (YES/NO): NO